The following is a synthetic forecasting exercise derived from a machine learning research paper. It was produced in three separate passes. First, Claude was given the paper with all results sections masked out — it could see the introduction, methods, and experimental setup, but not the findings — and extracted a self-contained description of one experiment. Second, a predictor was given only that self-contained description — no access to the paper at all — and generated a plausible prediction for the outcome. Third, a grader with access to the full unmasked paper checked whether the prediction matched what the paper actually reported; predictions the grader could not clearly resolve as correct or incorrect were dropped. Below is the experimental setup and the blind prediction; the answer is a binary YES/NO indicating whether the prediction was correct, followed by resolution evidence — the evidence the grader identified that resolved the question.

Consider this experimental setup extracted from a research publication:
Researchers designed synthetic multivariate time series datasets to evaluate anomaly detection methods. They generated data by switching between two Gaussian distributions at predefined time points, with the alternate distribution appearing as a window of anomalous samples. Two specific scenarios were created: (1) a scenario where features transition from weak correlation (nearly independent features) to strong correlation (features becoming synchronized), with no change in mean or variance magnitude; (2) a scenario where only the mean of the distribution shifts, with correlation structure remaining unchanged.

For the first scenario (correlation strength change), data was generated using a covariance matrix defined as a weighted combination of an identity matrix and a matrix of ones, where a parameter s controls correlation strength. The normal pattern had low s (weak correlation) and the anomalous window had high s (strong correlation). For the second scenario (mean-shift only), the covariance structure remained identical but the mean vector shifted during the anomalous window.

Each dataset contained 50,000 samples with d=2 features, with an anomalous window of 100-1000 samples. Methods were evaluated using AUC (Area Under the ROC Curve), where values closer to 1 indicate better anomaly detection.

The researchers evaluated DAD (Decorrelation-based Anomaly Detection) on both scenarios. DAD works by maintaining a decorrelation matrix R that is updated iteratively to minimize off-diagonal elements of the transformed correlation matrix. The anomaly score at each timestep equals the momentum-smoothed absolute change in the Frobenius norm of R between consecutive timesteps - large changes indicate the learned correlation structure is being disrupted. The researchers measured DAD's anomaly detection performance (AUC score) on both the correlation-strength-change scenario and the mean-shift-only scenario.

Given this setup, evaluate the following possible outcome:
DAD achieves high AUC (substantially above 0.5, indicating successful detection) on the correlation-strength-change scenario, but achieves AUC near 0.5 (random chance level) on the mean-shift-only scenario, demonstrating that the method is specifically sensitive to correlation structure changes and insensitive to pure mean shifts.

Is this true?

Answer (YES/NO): NO